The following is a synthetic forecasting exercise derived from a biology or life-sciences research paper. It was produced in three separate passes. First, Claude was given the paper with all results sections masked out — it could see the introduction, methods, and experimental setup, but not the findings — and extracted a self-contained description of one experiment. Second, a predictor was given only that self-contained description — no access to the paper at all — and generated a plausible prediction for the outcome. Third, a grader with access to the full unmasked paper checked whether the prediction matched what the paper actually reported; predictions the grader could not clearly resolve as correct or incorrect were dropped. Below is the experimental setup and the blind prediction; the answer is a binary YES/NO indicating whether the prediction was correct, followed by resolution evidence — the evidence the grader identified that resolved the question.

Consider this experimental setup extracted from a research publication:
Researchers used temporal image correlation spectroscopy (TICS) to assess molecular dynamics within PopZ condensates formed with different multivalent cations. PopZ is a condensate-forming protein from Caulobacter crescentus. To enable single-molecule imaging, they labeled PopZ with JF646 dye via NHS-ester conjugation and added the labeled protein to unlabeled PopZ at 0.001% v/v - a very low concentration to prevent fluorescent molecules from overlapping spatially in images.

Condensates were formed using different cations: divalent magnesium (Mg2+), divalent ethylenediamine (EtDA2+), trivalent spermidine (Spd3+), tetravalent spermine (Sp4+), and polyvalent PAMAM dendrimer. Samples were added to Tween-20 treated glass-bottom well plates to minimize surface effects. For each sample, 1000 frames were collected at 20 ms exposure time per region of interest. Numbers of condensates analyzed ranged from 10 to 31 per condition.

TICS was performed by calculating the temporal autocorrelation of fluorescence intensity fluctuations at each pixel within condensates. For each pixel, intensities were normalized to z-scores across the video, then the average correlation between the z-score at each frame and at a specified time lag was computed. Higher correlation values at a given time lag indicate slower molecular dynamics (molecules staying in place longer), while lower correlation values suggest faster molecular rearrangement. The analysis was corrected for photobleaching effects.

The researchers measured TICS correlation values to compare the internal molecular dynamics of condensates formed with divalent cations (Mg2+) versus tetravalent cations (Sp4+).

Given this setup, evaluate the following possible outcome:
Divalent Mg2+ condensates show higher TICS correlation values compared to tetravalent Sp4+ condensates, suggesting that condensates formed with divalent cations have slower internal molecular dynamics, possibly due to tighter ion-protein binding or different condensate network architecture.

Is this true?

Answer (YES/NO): YES